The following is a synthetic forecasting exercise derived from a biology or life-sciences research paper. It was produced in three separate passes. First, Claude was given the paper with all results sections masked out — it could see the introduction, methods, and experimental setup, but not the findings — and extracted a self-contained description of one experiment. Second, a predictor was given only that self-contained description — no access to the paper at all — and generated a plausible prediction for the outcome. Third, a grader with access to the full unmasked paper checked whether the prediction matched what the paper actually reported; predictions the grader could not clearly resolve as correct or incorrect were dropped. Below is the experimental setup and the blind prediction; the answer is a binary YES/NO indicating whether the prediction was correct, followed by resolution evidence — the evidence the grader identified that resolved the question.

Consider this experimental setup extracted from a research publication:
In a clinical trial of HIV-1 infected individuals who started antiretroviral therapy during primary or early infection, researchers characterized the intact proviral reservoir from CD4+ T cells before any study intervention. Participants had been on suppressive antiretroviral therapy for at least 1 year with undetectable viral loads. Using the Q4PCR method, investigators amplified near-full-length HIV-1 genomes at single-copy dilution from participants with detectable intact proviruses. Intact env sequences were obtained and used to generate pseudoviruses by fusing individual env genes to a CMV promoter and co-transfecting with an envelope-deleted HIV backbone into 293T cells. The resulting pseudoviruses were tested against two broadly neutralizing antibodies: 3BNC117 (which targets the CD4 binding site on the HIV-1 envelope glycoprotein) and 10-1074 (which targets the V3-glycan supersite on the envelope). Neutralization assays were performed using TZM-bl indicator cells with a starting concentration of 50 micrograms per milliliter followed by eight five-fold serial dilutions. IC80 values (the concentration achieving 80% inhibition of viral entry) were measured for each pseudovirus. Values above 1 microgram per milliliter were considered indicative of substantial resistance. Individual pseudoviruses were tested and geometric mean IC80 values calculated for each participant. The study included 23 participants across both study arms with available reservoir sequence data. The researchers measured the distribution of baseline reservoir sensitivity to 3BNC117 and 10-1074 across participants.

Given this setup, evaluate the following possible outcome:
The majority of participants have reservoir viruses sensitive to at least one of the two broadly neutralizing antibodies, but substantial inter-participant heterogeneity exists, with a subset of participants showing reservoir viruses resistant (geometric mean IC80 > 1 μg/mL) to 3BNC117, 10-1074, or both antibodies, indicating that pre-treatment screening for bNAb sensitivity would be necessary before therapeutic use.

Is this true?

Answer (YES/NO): YES